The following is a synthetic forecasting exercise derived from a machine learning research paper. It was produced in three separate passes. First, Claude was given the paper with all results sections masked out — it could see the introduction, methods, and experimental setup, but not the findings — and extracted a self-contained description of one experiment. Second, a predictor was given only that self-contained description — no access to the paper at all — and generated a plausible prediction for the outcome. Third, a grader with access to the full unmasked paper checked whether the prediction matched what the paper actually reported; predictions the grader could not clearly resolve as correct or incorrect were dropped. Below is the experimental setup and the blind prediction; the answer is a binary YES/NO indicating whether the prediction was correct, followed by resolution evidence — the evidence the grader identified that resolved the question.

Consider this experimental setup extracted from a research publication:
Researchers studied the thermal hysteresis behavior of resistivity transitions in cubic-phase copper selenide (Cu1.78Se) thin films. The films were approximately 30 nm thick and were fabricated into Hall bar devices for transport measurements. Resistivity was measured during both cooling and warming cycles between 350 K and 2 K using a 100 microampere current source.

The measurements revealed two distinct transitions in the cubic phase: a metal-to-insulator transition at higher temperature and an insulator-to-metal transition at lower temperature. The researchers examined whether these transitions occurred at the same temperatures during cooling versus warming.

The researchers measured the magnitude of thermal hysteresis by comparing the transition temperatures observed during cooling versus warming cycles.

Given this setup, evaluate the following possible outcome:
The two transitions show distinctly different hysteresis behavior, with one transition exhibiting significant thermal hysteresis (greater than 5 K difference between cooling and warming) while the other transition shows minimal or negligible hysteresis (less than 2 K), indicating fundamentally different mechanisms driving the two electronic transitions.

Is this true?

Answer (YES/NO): NO